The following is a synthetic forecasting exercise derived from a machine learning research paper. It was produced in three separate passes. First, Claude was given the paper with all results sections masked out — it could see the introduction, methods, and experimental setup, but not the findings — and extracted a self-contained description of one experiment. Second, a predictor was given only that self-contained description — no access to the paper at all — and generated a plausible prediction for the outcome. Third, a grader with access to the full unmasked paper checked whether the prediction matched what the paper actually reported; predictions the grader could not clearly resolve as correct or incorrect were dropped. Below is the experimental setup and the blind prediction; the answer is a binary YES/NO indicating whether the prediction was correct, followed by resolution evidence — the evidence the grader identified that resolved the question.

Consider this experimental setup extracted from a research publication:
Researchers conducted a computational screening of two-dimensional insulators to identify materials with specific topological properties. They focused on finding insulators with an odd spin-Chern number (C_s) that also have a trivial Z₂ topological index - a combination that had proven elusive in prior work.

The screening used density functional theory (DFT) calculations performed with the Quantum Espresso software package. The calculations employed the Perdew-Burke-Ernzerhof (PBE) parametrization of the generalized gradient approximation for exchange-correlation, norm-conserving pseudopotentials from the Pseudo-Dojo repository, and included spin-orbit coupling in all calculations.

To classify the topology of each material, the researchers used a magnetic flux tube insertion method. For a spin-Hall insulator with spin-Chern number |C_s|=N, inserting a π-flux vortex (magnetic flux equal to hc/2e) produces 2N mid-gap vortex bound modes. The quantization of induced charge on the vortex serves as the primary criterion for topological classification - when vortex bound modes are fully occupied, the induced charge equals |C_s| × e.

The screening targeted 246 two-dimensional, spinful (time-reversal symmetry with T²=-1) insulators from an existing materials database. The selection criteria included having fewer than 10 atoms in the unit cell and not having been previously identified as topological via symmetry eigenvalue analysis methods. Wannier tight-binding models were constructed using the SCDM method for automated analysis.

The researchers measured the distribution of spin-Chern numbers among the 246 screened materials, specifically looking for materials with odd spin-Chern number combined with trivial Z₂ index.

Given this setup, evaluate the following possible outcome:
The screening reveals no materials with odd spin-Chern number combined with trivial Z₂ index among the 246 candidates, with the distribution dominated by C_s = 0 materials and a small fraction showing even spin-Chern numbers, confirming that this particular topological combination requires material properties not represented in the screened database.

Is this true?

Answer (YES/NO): YES